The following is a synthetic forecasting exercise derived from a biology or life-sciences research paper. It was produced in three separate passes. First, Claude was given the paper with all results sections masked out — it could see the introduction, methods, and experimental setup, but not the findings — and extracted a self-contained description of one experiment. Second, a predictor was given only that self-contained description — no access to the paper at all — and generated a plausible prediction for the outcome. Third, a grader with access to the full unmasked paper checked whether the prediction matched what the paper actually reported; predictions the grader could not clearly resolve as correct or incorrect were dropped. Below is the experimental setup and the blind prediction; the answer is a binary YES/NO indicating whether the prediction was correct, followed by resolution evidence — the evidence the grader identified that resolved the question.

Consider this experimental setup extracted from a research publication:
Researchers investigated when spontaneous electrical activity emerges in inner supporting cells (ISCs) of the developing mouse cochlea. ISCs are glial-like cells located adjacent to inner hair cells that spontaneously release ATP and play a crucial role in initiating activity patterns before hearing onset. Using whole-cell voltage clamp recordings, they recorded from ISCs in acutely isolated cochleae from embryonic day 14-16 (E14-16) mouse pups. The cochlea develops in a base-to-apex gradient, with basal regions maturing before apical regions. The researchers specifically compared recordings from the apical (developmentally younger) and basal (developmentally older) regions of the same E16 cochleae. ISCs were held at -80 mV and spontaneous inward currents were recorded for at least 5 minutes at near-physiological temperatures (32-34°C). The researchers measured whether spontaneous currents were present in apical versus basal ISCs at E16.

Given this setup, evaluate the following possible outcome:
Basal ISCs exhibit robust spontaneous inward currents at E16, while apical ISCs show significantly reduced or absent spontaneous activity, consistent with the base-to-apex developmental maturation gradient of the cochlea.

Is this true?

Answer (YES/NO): YES